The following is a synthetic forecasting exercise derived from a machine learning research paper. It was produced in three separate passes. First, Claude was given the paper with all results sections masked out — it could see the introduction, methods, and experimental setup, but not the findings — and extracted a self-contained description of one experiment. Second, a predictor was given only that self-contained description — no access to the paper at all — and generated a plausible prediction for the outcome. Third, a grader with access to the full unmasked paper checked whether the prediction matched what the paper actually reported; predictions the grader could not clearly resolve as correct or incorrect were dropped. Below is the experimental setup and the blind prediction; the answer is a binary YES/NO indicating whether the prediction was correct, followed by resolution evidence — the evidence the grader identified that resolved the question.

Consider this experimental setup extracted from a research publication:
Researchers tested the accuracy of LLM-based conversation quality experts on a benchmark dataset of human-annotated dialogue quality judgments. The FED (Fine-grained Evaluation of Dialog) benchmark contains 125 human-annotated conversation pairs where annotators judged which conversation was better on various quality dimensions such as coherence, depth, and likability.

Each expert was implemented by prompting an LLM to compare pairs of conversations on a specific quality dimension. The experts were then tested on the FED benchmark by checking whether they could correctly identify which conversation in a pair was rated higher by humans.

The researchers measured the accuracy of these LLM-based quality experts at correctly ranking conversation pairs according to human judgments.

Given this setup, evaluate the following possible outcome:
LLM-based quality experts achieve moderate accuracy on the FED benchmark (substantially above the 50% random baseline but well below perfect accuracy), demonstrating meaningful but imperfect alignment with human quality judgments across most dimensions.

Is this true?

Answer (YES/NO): YES